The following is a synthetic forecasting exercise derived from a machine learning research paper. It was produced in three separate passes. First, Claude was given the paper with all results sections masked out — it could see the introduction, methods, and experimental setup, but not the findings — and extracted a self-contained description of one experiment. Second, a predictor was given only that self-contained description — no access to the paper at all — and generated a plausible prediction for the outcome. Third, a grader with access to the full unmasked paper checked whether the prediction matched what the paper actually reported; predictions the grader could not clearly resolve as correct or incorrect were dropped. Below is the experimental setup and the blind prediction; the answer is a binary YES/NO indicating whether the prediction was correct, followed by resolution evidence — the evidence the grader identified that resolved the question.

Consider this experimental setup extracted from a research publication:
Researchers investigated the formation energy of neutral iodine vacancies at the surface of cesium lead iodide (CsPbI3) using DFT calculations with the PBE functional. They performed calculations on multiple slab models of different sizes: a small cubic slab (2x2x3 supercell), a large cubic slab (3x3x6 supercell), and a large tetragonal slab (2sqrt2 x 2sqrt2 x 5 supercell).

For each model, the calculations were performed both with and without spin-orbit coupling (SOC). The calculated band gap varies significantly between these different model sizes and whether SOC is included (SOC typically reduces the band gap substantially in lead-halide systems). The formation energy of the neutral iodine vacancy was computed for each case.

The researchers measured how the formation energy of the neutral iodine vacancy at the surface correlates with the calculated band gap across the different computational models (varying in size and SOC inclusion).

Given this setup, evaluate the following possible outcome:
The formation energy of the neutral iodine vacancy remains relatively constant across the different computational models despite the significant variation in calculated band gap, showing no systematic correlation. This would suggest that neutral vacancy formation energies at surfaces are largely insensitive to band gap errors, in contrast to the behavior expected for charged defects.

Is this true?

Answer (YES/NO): NO